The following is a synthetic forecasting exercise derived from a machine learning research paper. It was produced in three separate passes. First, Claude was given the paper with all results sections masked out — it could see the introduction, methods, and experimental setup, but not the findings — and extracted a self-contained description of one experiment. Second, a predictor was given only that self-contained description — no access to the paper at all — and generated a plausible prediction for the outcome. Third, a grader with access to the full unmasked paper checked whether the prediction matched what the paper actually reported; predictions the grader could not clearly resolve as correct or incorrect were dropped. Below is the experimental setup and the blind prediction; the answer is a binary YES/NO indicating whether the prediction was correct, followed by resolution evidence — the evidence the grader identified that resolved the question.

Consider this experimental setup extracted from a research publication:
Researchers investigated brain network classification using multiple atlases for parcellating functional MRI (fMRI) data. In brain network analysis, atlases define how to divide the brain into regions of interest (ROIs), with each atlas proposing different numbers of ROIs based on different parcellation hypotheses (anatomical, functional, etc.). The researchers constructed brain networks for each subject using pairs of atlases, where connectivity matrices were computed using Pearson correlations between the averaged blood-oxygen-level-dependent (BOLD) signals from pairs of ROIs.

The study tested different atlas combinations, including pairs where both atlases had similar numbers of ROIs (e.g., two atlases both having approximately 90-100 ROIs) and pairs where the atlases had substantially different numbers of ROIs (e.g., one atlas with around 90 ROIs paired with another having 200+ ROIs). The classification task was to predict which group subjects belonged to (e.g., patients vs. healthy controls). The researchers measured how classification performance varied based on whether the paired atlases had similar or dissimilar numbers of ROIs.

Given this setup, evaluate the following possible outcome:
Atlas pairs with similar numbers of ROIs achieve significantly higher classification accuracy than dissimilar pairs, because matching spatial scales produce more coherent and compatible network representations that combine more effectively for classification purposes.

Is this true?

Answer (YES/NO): YES